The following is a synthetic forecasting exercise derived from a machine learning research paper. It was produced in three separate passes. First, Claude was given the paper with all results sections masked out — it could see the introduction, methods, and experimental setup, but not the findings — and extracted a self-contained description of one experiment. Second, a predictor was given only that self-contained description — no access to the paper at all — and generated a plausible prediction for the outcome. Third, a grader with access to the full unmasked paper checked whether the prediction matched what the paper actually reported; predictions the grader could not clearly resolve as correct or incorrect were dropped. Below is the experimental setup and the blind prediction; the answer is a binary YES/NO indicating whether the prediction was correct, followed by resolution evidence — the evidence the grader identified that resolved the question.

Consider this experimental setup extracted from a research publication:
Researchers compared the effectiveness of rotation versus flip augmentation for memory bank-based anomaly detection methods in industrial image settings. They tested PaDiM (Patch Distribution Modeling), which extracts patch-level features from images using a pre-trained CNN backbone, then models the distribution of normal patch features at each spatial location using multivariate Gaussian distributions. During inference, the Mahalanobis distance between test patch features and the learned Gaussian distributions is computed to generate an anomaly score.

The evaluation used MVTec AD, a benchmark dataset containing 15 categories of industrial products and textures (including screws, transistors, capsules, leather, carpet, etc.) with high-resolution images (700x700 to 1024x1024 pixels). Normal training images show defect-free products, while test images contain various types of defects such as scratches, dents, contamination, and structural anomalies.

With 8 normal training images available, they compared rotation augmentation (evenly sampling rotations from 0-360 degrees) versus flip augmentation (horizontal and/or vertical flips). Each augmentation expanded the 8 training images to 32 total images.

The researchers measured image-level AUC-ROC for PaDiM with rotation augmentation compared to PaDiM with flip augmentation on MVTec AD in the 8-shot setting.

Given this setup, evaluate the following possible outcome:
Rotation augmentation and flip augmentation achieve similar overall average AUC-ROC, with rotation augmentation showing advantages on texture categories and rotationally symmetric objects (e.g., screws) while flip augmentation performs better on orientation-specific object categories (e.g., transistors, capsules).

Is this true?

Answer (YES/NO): NO